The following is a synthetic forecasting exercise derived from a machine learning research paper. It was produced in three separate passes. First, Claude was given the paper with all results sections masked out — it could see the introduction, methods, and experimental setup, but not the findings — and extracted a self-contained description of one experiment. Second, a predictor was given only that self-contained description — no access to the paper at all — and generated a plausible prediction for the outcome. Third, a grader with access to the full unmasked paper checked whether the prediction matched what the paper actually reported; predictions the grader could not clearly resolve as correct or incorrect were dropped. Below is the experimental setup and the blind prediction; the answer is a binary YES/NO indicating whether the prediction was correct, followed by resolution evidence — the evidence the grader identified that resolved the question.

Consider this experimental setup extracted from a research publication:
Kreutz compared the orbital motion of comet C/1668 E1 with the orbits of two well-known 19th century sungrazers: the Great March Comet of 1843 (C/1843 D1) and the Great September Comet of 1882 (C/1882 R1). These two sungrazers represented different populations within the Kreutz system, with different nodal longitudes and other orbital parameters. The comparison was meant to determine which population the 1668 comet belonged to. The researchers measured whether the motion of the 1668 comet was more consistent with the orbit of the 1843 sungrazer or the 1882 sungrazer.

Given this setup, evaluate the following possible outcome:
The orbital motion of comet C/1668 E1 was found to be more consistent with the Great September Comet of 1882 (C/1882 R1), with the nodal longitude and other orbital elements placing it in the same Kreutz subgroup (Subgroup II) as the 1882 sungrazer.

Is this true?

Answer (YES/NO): NO